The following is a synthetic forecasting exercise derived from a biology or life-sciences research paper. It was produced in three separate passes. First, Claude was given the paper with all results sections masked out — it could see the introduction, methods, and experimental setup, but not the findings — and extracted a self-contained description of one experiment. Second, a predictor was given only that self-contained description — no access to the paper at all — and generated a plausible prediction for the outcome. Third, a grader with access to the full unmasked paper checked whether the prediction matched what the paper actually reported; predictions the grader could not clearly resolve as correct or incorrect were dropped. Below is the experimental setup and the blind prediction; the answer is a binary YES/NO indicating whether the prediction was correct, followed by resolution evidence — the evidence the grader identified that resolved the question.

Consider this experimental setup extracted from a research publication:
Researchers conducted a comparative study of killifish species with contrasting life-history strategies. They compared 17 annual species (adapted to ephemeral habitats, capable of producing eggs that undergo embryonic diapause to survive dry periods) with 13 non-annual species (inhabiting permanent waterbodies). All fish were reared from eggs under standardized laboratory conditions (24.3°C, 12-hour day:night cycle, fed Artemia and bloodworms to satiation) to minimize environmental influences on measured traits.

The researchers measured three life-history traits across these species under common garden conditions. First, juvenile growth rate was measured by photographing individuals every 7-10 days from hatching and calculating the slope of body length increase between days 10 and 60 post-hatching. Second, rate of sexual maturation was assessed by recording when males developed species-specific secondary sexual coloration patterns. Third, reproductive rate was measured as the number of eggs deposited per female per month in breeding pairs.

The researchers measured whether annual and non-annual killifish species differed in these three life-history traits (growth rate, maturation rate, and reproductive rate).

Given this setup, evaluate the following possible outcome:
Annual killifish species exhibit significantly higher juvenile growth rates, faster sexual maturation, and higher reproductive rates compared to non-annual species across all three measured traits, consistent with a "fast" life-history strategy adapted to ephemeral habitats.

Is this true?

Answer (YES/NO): YES